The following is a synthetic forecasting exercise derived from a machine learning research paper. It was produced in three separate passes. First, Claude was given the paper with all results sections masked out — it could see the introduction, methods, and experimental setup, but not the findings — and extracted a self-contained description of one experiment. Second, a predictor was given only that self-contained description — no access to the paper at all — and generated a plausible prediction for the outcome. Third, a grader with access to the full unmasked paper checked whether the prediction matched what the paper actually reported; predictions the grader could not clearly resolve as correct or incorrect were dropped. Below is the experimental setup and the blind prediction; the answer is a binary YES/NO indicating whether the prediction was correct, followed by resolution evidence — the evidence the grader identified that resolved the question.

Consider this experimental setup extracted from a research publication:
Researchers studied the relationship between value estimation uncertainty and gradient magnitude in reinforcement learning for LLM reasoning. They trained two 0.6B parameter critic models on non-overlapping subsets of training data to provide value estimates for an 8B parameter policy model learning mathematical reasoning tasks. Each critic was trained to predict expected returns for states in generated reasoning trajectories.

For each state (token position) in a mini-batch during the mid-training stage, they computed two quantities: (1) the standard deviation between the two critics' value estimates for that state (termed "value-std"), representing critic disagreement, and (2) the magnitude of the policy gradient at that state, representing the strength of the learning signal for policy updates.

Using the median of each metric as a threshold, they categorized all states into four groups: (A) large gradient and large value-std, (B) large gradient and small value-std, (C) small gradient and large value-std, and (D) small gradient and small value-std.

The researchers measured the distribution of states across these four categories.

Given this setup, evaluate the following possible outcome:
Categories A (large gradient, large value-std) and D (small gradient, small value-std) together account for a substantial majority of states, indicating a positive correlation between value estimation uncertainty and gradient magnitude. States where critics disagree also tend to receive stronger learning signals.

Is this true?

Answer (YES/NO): YES